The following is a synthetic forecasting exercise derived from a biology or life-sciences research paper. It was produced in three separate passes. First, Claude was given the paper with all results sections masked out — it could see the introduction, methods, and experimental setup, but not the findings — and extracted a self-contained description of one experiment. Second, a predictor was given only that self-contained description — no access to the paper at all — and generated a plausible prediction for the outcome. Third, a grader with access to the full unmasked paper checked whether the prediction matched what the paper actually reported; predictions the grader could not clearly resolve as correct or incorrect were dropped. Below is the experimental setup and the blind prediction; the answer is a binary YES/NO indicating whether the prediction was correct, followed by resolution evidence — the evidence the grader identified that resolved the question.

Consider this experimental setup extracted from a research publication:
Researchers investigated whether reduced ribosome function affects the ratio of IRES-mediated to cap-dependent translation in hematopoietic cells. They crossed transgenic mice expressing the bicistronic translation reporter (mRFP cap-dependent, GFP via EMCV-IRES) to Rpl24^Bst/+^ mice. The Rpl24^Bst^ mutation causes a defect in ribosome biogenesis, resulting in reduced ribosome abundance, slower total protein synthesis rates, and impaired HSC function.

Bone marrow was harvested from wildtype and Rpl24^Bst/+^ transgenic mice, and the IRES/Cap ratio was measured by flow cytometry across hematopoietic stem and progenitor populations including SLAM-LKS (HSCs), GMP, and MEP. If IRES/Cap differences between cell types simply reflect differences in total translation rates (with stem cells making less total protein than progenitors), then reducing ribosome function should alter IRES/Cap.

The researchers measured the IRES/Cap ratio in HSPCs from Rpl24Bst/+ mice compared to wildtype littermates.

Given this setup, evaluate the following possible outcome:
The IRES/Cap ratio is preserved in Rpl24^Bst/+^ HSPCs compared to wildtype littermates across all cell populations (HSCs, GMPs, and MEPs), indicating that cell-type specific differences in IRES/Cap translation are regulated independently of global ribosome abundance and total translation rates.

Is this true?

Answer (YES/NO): YES